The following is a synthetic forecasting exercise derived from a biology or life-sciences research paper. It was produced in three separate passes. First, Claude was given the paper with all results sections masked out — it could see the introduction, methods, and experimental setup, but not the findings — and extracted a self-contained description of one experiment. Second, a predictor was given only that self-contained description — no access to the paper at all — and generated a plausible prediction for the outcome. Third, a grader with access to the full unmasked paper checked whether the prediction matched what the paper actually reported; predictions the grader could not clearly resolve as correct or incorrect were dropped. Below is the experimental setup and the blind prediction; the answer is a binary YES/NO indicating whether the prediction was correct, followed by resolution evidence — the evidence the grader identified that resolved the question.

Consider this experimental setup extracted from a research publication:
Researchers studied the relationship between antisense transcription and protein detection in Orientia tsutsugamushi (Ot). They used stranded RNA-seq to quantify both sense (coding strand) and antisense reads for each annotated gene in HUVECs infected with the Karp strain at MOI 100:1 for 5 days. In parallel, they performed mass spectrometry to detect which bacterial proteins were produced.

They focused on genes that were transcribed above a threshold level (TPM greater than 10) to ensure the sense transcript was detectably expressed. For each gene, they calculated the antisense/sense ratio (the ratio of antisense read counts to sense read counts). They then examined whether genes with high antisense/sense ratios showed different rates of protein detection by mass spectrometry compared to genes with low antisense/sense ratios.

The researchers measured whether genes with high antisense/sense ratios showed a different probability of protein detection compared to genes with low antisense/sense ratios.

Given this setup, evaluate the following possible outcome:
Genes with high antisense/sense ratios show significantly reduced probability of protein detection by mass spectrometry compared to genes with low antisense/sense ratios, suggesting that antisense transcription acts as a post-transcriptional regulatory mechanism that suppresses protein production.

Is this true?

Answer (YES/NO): YES